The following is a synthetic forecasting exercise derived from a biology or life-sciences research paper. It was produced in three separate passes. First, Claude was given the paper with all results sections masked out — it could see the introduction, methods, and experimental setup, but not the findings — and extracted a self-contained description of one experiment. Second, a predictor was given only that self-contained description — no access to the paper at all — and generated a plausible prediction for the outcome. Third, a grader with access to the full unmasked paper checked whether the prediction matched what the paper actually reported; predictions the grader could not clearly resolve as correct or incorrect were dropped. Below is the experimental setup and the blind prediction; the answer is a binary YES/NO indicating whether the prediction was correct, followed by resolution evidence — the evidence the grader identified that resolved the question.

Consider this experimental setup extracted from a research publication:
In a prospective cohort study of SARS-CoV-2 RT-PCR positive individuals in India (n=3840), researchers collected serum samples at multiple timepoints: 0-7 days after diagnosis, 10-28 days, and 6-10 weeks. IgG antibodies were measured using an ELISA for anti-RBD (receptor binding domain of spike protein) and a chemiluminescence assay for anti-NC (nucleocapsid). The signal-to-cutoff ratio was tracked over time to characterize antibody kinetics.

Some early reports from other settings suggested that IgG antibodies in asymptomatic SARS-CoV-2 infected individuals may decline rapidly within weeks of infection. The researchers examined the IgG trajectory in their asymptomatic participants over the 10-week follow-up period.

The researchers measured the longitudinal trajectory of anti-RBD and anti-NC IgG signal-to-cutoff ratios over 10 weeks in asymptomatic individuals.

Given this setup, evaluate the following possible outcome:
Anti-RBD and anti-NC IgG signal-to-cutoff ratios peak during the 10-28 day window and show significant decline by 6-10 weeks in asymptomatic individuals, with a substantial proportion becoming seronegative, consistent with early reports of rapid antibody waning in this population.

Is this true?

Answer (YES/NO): NO